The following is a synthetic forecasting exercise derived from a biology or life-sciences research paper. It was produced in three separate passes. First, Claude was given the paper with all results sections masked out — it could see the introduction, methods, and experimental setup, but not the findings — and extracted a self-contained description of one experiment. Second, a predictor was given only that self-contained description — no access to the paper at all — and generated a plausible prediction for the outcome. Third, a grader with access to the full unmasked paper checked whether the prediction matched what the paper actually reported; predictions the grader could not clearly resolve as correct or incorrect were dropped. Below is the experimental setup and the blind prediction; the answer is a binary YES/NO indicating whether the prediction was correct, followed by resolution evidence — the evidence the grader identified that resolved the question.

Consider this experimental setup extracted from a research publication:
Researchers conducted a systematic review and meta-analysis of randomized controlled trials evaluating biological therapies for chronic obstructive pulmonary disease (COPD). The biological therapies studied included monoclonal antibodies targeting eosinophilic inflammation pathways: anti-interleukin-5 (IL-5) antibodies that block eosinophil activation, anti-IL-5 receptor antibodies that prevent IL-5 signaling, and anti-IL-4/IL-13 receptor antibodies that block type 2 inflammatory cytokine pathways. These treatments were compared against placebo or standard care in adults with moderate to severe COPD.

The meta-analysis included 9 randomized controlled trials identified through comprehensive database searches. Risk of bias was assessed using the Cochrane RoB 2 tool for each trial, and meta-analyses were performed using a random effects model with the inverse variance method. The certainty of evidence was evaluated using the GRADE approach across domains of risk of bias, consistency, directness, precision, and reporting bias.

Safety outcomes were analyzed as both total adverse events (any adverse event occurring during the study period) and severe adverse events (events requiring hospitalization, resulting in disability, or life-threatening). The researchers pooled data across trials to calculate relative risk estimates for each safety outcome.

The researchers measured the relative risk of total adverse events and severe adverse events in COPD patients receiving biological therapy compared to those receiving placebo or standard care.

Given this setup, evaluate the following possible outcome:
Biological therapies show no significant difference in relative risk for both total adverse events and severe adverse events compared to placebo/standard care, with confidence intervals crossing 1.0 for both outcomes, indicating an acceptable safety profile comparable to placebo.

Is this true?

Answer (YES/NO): NO